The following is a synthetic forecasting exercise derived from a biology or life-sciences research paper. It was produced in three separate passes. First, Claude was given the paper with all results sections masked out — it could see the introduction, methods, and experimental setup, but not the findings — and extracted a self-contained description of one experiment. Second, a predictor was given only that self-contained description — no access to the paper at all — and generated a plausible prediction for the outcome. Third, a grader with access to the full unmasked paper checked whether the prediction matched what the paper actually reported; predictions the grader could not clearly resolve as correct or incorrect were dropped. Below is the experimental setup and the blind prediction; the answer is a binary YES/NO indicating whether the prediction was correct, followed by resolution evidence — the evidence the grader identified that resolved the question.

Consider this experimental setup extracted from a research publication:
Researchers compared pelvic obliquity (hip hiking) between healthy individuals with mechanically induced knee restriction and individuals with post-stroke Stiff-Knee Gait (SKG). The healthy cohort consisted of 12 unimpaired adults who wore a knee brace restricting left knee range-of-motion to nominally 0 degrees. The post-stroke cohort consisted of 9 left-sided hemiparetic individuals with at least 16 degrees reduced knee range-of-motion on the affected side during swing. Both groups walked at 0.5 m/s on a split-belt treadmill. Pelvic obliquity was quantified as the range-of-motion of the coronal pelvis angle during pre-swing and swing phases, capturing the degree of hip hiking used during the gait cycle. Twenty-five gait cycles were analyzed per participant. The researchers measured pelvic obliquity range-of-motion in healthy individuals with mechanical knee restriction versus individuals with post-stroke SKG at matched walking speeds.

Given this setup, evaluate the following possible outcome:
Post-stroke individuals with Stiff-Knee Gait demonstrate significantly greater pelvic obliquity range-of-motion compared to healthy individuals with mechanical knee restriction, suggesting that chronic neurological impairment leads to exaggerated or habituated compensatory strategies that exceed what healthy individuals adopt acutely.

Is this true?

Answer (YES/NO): NO